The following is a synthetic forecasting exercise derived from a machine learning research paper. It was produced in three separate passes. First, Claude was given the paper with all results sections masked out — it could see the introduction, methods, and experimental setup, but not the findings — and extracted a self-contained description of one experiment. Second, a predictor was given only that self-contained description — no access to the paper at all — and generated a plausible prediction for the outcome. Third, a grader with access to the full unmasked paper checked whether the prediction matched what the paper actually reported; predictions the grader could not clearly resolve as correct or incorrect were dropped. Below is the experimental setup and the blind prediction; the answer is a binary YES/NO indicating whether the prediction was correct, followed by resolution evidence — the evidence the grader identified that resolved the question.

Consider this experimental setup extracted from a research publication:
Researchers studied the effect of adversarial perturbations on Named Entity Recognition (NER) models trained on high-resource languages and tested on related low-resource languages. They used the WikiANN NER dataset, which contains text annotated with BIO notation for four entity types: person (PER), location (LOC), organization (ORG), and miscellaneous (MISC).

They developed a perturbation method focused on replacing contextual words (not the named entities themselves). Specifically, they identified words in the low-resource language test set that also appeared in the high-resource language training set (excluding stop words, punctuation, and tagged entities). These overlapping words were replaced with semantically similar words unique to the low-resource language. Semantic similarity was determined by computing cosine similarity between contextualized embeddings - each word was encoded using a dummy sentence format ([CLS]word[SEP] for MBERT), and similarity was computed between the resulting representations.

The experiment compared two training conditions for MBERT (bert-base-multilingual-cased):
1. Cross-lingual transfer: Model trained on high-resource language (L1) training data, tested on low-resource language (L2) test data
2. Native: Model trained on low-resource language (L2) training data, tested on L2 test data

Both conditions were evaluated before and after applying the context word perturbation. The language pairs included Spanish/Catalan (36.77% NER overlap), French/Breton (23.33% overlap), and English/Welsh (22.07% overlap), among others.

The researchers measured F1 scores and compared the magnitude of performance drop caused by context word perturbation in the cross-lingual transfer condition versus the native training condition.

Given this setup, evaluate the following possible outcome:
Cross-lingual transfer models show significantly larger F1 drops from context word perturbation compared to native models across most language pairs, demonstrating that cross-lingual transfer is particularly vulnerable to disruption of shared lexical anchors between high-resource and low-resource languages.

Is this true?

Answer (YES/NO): NO